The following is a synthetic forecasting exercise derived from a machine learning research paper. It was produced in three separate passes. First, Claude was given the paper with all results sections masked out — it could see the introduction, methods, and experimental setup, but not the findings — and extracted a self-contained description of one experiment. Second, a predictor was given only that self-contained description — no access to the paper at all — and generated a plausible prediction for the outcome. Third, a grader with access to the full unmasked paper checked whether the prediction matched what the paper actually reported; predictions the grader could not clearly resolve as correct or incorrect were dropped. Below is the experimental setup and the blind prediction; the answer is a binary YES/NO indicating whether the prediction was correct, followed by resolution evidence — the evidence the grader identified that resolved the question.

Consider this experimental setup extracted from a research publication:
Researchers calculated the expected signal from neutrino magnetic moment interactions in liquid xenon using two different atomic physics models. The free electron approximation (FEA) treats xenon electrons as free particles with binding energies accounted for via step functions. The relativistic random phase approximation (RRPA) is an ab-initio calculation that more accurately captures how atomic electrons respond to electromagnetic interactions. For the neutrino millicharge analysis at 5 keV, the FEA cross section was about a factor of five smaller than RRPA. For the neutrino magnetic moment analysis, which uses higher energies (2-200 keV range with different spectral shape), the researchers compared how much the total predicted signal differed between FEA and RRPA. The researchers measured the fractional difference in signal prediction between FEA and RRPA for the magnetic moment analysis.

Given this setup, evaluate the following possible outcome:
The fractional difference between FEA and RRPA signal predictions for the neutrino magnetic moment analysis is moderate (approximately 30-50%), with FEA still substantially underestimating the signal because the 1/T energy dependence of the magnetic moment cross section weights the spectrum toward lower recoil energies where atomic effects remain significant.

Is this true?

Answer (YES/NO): NO